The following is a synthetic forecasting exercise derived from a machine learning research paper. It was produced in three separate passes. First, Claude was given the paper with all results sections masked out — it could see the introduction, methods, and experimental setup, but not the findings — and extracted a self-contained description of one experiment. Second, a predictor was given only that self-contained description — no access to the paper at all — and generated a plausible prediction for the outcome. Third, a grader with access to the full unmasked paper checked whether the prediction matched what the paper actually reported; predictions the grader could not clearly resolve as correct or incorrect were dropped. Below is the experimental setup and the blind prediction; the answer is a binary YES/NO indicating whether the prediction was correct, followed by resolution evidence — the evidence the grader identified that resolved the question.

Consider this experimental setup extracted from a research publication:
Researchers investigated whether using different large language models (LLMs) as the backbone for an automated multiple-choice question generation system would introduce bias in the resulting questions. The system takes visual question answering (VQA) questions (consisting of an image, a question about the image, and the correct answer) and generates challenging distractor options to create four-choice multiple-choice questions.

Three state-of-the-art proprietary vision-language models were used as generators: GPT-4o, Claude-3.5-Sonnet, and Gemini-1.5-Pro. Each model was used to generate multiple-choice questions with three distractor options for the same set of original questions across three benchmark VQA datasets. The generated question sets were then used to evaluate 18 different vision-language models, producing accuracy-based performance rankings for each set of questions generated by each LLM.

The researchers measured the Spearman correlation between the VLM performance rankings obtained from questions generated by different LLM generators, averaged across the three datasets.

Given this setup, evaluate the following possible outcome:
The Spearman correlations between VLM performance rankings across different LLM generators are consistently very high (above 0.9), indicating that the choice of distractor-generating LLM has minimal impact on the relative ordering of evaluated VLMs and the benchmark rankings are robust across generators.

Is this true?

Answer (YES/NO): NO